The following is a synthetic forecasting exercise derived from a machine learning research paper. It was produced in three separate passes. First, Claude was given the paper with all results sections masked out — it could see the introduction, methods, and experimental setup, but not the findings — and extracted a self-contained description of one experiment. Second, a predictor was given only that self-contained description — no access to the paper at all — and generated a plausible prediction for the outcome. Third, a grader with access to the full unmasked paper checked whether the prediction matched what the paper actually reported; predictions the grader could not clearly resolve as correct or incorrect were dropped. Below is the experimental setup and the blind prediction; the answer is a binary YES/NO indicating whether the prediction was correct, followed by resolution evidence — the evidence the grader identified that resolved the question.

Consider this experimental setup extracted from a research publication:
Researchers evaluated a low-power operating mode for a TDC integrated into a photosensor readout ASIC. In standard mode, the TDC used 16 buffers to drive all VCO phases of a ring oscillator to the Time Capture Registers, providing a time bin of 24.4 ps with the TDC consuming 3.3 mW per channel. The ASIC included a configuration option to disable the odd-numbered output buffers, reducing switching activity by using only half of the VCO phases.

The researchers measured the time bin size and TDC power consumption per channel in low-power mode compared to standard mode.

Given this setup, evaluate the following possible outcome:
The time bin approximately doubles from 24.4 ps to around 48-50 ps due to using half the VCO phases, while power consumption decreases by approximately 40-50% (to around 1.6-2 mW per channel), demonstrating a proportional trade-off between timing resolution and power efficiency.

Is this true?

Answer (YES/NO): YES